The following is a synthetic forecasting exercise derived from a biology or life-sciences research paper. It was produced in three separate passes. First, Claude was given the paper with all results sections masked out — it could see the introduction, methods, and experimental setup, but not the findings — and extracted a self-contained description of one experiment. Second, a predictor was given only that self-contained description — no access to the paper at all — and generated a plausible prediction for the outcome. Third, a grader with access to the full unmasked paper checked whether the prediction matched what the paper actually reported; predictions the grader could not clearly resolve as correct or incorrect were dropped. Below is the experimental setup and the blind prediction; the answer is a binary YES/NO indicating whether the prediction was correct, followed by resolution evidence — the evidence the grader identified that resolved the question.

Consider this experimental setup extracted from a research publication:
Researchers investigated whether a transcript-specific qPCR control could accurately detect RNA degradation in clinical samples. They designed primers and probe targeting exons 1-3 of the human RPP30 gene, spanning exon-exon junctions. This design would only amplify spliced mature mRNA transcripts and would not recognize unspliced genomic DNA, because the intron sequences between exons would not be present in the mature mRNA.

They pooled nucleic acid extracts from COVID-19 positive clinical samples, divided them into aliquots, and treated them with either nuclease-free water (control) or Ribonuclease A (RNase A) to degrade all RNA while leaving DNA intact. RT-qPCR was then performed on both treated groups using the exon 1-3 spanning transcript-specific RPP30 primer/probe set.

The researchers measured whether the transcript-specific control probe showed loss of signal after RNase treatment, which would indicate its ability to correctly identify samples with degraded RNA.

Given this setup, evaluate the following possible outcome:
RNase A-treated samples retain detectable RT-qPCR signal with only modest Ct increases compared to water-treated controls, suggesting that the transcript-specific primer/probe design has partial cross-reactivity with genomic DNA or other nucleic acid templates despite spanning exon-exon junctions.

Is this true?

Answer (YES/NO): NO